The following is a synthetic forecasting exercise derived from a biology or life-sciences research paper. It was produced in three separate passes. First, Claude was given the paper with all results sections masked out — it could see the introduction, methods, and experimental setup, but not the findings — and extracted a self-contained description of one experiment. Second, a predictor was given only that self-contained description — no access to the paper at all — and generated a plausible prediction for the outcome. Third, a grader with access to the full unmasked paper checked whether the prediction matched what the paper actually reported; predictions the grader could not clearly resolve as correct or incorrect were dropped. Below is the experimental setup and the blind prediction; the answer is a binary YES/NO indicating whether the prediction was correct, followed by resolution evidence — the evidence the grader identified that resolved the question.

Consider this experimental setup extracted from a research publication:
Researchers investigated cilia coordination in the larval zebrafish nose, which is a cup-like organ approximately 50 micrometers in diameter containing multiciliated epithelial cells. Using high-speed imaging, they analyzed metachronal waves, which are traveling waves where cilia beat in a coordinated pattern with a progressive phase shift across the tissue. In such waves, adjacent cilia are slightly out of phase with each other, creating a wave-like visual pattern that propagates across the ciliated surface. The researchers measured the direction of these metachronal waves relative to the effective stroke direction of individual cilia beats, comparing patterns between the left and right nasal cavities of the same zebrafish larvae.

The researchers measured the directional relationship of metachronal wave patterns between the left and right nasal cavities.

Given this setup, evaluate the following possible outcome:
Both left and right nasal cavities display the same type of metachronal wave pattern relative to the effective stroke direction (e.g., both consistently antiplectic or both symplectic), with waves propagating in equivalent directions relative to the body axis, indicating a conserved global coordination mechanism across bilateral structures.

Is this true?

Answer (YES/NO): NO